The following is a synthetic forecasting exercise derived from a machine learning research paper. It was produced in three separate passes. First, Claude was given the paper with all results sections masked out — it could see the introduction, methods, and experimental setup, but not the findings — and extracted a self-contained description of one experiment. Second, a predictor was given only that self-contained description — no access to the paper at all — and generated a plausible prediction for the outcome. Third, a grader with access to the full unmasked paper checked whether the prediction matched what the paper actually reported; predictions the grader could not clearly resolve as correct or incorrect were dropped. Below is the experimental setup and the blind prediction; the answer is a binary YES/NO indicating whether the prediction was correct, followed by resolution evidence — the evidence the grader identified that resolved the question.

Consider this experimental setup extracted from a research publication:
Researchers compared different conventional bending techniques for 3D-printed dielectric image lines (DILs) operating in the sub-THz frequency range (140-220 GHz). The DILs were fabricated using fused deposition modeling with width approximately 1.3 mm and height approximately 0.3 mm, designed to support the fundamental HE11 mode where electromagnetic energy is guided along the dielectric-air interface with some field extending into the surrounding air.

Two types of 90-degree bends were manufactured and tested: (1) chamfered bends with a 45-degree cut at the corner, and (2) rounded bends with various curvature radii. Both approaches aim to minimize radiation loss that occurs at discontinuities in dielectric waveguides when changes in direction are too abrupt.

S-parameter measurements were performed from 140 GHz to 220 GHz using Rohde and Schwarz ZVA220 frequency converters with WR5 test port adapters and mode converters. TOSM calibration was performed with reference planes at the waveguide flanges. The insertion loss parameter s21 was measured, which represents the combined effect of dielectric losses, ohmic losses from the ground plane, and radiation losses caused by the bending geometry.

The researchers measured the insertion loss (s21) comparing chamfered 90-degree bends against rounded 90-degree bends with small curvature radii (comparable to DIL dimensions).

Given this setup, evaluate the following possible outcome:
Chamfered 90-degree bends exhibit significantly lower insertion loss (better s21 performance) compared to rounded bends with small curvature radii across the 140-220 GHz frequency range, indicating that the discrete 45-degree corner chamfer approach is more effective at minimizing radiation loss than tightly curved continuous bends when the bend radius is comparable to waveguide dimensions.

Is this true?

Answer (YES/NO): YES